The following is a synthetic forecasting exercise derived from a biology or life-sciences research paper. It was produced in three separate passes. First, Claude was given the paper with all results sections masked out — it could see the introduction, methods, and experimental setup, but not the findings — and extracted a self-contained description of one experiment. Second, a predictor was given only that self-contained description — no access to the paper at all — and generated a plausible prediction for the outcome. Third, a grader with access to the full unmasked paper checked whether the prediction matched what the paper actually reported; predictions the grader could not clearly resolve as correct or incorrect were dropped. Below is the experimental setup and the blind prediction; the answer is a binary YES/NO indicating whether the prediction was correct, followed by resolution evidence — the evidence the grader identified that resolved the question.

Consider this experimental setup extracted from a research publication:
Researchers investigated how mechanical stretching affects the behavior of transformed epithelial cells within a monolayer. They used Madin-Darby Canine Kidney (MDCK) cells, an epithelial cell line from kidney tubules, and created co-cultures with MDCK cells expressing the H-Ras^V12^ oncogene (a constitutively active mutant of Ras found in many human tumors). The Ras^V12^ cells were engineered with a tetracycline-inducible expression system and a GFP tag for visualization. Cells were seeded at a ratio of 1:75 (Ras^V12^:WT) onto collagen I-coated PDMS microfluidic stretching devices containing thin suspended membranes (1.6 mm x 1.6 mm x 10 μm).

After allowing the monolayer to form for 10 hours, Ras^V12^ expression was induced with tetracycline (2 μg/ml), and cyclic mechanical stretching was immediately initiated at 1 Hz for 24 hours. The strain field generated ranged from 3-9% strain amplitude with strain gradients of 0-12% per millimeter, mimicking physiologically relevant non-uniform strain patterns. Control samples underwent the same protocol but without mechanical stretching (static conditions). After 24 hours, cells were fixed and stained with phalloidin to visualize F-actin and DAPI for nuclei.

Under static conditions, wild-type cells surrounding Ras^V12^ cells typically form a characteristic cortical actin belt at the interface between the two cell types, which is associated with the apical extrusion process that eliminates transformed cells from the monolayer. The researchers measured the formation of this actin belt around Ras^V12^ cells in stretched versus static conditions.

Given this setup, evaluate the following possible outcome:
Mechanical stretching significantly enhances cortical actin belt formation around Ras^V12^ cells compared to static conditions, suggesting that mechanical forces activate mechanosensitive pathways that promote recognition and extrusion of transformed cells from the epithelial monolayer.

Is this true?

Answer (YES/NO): NO